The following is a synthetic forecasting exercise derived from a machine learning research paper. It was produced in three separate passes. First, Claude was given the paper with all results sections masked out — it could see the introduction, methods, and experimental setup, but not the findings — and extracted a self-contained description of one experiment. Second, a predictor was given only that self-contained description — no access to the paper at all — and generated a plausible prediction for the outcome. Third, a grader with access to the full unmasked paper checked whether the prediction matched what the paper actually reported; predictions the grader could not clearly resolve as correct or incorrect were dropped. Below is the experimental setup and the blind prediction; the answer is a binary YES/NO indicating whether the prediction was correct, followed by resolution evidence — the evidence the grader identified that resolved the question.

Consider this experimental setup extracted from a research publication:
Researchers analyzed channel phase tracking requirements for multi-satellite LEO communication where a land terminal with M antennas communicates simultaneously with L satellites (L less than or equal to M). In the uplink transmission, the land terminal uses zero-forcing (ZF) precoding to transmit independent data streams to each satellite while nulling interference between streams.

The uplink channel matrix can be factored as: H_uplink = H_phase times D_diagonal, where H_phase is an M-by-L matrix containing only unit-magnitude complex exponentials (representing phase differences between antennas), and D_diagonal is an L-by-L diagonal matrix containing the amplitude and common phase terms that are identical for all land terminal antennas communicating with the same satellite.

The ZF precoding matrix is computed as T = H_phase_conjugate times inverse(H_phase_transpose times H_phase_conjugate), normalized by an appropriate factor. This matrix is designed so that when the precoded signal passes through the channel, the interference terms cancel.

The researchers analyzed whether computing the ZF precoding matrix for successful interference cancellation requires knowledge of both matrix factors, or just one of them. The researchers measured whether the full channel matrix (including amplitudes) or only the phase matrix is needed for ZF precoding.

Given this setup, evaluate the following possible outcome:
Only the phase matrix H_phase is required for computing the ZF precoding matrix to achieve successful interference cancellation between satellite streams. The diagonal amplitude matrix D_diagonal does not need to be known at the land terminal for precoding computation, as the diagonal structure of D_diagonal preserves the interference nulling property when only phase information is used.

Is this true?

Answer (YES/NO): YES